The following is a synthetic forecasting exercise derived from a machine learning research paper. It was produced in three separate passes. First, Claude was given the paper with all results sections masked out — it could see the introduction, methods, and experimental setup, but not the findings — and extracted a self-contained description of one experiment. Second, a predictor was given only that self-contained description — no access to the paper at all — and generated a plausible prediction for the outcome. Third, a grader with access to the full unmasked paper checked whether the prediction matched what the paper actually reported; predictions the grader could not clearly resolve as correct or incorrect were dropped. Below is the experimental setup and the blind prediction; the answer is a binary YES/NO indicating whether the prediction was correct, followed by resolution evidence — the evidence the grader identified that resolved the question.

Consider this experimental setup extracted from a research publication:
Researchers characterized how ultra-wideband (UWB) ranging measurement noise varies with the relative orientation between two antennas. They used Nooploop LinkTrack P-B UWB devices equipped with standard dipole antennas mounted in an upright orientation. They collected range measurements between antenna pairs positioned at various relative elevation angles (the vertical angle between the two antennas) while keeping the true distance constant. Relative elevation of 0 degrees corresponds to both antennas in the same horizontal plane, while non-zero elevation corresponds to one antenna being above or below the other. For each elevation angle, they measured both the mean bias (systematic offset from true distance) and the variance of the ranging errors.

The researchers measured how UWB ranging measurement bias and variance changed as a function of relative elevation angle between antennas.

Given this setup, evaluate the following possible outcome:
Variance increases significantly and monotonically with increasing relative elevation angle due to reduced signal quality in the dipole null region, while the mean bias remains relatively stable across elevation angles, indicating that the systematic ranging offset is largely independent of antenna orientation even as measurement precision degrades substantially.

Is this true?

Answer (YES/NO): NO